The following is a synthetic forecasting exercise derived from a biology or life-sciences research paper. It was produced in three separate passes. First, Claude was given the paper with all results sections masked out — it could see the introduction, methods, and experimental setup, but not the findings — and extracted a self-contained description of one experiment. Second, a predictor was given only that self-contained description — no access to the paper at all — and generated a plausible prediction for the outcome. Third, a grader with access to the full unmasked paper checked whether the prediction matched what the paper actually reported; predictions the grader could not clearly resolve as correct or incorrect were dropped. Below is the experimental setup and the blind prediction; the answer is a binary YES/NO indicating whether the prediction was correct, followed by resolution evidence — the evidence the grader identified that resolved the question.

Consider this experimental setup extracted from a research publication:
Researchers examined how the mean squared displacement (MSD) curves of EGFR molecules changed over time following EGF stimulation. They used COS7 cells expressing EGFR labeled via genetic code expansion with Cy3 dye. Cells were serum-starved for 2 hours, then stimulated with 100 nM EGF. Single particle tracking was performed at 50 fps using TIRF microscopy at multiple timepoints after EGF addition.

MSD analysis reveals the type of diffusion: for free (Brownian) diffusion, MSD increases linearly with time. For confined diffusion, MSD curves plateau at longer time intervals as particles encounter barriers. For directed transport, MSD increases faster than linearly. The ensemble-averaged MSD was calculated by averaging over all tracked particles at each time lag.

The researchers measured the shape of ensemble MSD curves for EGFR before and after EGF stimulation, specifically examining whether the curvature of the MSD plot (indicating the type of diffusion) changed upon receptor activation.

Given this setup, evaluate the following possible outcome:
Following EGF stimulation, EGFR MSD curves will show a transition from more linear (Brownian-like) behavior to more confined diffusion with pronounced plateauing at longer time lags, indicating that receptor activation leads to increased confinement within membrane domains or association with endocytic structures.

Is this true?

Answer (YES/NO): NO